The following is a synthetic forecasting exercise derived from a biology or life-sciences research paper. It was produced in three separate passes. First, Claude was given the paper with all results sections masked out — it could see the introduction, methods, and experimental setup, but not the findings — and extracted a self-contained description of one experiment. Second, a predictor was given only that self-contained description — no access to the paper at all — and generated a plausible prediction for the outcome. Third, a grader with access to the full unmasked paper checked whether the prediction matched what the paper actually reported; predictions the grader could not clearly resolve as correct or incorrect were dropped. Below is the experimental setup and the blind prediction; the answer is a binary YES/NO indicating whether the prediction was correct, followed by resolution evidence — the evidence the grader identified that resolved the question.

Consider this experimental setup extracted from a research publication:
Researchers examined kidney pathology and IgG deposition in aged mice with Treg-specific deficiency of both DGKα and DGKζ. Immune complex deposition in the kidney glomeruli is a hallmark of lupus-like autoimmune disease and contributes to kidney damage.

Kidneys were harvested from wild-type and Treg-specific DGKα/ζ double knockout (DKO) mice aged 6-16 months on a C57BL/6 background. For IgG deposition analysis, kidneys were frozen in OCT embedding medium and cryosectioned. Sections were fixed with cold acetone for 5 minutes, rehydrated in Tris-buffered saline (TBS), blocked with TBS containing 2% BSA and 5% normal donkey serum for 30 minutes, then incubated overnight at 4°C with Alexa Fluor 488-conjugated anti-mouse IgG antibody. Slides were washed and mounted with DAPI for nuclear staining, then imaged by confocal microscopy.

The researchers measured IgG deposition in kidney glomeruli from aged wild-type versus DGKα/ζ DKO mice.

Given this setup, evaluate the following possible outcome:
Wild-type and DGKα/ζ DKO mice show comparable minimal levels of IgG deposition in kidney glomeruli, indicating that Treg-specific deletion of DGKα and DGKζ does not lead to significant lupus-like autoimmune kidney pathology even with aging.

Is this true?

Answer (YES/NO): NO